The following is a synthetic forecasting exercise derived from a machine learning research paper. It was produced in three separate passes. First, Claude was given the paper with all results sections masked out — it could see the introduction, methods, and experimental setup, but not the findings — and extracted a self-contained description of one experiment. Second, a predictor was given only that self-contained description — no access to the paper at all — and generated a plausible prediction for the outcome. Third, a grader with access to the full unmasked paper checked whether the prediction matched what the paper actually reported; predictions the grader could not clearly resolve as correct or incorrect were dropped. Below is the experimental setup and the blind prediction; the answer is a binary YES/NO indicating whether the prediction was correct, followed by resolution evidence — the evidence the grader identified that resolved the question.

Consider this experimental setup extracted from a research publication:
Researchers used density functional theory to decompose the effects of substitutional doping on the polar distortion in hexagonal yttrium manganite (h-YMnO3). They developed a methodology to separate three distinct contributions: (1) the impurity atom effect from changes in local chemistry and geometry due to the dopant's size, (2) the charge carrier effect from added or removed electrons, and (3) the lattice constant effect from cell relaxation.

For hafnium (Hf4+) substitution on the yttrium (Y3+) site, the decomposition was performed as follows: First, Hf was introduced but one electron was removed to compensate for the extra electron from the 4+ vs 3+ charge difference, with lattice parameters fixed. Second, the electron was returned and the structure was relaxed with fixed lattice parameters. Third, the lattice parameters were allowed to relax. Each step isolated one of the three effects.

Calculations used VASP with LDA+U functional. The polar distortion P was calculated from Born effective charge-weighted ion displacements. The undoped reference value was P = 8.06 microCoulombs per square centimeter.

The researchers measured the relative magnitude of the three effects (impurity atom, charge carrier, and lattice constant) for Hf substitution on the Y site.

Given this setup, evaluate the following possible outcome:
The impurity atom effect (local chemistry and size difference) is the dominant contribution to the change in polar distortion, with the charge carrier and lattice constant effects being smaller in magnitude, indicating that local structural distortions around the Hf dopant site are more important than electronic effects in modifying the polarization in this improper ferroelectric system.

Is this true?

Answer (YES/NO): YES